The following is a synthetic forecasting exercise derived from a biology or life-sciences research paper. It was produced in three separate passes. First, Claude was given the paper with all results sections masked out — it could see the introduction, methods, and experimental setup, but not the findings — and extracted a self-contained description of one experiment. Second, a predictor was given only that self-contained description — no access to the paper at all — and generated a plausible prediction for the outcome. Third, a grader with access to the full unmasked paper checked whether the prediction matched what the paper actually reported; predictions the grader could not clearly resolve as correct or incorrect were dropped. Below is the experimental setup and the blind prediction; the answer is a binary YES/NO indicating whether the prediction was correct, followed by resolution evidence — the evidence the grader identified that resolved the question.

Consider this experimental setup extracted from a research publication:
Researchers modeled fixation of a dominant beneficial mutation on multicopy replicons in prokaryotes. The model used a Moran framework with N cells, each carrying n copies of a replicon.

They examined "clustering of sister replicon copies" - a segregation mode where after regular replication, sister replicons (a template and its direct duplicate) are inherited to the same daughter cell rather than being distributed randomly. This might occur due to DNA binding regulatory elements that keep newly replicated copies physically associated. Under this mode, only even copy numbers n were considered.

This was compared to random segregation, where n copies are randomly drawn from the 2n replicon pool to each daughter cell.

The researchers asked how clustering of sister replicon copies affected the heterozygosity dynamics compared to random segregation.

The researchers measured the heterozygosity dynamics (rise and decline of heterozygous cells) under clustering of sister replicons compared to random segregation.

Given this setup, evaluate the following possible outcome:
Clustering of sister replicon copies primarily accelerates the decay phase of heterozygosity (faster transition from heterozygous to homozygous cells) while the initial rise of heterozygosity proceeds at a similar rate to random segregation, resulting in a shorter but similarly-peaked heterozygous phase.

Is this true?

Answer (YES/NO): NO